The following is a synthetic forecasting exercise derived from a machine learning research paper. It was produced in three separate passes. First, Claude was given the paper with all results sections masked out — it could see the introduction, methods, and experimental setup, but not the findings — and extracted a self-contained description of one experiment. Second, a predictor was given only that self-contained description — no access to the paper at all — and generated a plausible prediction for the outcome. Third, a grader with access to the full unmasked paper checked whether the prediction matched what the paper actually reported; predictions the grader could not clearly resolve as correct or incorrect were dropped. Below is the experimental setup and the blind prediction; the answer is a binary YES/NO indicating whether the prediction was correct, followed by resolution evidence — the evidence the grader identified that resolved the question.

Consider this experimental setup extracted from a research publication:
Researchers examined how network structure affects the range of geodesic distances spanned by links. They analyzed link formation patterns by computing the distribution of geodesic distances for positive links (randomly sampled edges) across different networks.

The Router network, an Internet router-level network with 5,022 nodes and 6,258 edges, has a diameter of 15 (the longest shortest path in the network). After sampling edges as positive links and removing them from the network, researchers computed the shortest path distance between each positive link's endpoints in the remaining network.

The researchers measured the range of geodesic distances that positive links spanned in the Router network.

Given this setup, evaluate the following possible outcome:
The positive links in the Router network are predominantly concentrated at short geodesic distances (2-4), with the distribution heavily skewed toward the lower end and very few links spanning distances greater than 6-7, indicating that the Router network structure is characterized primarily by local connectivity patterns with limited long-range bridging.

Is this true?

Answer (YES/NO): NO